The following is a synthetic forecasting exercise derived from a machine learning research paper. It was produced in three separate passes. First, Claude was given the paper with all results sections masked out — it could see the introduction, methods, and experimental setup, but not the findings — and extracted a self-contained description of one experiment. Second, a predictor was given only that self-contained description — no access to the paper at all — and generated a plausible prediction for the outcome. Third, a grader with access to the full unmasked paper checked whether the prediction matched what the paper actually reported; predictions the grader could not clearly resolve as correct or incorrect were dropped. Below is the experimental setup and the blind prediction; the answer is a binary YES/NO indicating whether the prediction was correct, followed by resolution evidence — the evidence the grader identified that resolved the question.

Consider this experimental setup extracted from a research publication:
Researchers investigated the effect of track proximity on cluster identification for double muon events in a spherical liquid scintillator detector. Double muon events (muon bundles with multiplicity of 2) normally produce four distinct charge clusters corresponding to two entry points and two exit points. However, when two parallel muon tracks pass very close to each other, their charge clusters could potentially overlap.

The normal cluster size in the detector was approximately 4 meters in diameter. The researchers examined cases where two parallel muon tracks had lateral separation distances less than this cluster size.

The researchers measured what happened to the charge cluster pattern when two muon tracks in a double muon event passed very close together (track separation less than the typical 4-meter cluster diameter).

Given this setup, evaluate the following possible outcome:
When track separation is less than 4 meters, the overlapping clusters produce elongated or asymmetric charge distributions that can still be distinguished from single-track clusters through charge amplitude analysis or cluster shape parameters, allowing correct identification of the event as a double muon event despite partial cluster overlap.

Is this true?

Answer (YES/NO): NO